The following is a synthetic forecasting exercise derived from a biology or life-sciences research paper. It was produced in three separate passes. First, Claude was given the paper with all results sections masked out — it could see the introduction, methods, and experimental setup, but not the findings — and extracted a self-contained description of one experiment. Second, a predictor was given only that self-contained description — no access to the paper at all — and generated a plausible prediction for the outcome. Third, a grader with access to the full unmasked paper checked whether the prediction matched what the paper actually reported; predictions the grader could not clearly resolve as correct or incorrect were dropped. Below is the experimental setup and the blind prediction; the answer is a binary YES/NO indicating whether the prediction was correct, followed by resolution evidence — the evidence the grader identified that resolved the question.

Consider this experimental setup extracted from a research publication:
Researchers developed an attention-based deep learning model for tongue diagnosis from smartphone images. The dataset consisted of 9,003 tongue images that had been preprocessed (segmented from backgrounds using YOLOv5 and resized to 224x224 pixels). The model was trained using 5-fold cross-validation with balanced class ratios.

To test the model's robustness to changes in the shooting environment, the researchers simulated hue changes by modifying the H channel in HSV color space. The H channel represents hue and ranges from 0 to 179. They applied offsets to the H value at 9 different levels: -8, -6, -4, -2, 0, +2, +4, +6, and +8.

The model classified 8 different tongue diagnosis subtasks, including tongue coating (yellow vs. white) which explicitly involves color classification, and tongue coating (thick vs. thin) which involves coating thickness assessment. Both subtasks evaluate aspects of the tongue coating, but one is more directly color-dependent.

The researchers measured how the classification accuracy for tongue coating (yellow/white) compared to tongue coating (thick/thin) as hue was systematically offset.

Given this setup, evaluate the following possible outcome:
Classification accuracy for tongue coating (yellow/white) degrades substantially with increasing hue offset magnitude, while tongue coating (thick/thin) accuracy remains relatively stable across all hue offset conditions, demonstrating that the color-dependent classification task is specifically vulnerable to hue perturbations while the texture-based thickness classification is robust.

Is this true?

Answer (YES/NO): YES